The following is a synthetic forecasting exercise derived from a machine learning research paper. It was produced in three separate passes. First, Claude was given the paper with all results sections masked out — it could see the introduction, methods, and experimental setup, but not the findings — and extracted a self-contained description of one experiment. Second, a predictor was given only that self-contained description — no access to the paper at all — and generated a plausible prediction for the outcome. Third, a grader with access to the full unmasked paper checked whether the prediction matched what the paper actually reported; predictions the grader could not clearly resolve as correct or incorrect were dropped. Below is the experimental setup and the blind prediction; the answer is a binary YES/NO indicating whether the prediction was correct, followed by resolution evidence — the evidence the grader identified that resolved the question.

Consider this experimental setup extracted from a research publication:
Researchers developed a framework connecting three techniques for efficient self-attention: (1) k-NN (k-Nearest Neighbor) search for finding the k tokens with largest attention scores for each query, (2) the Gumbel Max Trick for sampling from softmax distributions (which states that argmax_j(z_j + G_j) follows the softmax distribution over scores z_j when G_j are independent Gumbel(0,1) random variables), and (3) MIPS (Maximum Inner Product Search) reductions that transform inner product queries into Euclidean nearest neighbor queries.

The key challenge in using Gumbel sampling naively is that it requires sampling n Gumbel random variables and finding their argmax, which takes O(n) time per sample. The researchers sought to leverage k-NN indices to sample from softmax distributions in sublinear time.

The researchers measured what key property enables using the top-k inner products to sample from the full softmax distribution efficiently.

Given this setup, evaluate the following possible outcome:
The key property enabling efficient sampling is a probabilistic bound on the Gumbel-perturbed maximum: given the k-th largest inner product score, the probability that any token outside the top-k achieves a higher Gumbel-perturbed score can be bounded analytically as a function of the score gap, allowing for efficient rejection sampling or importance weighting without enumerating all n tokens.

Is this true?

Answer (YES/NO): NO